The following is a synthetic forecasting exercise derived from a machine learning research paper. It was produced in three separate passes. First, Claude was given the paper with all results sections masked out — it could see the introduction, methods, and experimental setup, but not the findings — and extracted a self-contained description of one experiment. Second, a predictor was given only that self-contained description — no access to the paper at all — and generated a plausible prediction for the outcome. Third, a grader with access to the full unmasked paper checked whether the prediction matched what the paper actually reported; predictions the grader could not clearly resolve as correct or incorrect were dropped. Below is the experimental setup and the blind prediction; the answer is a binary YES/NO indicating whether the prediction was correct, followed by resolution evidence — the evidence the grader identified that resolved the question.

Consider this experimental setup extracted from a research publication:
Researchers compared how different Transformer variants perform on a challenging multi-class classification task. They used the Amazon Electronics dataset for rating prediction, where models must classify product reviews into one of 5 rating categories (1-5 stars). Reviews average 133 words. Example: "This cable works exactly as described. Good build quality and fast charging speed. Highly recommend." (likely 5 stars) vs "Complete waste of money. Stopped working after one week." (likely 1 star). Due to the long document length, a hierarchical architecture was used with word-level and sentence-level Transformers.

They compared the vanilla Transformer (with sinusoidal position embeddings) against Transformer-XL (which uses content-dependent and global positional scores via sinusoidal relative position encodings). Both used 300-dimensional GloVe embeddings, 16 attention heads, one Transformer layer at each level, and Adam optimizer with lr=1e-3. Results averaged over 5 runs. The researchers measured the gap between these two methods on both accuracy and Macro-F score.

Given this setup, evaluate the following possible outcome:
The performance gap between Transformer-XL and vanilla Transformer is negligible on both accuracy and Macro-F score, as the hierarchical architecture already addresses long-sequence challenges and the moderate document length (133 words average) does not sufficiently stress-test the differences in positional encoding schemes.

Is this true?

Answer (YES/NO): NO